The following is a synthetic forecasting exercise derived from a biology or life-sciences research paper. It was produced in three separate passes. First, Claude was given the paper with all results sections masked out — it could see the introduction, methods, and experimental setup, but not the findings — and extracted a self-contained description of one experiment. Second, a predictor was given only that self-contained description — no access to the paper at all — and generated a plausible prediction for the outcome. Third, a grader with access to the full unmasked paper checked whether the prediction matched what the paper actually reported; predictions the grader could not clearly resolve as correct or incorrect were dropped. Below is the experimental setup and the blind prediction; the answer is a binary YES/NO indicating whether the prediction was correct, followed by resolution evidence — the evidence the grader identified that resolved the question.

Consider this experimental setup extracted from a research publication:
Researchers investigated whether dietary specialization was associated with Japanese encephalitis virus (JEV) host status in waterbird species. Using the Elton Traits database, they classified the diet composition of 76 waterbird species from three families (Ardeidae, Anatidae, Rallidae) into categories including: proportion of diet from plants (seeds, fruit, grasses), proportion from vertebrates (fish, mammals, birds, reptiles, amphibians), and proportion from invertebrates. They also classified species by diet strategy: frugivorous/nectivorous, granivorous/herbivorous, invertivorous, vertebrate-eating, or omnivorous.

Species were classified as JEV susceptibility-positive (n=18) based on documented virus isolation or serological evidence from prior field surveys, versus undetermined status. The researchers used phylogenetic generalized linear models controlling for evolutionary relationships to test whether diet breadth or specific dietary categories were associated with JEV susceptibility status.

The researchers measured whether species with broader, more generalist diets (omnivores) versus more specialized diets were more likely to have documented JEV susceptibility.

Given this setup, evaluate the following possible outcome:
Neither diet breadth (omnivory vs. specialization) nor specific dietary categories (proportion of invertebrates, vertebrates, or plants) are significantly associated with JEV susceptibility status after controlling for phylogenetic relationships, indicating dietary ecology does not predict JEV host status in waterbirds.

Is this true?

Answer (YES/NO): NO